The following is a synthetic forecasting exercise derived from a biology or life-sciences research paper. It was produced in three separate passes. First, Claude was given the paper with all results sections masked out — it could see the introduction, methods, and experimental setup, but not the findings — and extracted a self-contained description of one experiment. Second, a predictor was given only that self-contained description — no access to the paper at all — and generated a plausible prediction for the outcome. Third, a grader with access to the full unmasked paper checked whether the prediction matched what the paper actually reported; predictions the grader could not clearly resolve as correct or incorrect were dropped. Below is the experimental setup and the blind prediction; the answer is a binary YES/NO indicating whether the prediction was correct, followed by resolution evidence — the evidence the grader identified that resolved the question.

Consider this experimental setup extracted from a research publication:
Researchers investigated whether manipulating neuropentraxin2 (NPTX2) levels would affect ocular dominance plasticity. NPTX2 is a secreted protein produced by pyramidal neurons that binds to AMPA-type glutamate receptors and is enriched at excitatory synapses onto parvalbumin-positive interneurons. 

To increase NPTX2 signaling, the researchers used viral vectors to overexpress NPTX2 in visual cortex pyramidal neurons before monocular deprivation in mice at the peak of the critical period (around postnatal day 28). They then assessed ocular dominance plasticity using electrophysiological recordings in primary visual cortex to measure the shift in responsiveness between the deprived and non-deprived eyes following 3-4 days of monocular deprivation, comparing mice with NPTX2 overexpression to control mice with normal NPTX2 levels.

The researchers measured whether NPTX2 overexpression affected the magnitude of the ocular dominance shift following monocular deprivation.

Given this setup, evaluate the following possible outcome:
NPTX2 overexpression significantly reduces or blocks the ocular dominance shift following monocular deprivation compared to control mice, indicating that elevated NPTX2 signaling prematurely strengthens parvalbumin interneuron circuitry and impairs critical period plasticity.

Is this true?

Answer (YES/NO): YES